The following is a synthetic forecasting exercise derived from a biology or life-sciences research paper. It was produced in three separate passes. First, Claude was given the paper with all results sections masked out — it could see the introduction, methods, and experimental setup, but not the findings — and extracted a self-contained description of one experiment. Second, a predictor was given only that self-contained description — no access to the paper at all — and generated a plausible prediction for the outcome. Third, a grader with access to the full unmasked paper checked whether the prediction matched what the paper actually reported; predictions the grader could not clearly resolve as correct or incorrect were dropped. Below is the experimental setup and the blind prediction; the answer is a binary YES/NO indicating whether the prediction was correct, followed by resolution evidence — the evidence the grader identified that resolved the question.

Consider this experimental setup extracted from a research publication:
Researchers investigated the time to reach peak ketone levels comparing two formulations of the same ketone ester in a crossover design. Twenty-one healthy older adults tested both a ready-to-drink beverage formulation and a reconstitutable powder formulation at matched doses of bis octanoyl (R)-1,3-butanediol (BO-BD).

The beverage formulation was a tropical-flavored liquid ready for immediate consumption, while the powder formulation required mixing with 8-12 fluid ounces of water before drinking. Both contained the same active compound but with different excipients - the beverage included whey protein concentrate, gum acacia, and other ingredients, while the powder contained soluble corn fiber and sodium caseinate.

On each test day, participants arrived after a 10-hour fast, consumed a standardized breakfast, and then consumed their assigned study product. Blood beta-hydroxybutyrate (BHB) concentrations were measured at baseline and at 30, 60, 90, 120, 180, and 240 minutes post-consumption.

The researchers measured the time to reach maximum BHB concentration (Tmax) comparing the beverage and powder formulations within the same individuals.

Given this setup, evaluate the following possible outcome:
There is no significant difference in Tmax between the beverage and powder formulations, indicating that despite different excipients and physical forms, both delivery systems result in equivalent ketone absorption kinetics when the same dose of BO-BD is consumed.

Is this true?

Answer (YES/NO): YES